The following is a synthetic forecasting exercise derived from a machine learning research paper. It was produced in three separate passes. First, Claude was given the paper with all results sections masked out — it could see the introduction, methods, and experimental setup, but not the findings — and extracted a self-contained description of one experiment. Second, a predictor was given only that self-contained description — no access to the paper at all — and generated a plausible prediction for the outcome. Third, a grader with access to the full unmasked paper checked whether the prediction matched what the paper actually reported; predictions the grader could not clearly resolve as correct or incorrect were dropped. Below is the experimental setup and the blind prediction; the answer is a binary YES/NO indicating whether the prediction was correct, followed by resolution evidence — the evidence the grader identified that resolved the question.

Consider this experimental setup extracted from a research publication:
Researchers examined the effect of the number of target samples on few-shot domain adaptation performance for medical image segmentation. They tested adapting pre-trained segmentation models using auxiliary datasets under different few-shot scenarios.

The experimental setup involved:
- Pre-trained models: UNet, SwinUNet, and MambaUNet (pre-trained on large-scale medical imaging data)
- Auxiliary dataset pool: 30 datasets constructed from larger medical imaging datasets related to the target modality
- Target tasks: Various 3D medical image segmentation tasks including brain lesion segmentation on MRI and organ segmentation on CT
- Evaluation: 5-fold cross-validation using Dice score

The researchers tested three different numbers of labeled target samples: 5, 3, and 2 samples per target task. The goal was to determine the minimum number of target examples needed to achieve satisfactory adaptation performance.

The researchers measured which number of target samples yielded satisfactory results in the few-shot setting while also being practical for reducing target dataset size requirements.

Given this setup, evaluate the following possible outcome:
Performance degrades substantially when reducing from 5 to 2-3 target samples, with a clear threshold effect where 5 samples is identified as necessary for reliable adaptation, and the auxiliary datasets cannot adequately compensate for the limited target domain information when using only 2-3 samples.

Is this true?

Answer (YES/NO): NO